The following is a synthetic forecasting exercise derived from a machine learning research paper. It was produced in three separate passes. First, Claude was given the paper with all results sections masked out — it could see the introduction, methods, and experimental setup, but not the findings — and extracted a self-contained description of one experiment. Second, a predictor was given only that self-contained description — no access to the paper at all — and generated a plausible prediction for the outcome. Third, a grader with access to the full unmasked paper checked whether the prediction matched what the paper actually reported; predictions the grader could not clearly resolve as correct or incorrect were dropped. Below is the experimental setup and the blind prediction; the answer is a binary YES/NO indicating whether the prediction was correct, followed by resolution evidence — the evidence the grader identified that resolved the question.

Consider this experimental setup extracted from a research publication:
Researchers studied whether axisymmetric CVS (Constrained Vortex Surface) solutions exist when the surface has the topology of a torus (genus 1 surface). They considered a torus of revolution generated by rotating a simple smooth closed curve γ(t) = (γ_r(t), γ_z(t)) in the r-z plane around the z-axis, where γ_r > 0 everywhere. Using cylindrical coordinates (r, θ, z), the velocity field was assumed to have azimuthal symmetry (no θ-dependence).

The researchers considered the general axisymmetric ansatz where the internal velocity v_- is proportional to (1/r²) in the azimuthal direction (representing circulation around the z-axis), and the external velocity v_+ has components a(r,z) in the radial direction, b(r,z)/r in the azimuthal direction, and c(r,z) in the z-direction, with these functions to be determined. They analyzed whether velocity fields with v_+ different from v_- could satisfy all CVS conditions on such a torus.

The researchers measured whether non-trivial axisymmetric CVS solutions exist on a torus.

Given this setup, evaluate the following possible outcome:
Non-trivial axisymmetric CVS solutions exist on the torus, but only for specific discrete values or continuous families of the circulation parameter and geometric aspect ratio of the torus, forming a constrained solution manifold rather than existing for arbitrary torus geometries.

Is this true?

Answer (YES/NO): NO